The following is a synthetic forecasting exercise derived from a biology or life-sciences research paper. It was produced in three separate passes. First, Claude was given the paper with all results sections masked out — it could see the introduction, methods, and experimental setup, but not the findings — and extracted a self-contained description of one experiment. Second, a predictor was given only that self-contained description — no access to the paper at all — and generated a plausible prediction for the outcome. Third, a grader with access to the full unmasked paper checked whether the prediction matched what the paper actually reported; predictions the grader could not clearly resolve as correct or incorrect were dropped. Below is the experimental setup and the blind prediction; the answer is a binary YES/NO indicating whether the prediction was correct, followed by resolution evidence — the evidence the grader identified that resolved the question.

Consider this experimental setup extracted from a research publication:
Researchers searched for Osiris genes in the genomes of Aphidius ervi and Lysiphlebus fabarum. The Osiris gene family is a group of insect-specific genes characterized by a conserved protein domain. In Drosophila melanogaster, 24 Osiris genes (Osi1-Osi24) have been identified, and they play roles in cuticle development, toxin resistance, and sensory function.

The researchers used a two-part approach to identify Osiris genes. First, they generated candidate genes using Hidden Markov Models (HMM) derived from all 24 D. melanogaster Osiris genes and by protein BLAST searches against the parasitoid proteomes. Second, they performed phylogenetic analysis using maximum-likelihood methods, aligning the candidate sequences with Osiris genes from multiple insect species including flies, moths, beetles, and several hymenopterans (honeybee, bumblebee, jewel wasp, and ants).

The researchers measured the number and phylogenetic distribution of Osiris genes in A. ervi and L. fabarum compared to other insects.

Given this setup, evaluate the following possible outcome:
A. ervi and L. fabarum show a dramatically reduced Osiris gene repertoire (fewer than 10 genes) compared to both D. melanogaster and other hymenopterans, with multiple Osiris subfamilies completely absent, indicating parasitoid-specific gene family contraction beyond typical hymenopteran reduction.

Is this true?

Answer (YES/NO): NO